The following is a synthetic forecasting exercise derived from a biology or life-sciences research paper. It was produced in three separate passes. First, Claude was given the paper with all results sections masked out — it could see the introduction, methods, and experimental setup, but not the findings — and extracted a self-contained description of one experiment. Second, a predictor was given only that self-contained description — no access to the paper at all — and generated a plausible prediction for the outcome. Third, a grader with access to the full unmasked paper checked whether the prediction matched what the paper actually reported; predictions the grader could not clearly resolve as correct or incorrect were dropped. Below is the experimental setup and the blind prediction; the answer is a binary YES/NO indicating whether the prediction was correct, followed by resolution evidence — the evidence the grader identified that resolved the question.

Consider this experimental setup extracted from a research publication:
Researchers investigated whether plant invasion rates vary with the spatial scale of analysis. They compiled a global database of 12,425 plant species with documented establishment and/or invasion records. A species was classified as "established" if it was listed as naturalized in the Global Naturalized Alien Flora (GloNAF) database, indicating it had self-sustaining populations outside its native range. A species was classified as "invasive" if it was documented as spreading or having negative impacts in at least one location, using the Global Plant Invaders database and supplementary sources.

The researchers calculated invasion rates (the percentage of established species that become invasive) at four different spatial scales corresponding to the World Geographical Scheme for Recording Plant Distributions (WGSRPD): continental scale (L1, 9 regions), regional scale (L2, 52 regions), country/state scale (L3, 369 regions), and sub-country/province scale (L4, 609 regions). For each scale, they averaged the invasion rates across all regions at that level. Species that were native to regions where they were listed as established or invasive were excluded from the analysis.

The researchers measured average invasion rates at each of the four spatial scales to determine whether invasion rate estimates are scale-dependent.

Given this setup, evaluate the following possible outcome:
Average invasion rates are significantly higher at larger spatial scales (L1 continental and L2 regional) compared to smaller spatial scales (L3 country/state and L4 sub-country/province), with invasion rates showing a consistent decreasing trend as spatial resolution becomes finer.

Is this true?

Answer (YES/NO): YES